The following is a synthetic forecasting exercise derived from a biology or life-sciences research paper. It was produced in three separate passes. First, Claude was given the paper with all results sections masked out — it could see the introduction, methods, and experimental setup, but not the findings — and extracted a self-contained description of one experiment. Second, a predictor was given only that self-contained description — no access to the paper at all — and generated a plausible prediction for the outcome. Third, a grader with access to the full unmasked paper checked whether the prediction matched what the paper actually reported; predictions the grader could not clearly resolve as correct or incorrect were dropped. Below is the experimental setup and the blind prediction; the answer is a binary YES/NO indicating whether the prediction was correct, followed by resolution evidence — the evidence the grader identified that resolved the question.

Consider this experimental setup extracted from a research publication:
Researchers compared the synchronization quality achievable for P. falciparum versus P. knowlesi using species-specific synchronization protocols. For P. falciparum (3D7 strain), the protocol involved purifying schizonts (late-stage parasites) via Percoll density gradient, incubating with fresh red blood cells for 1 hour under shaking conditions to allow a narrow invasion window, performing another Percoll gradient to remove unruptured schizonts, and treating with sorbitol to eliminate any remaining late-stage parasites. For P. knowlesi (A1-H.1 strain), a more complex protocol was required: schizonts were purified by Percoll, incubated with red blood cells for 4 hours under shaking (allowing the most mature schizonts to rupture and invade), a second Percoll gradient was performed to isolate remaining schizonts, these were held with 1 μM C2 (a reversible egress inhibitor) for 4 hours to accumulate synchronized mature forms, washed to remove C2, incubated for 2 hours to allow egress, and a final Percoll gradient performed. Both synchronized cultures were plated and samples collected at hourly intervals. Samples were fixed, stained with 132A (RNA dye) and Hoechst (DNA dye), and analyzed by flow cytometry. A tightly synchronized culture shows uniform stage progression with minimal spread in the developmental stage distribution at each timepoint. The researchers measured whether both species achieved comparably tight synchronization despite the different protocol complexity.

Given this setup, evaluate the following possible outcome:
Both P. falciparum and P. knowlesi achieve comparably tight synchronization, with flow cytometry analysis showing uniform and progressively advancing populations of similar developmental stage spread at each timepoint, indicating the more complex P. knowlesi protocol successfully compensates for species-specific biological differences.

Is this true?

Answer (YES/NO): NO